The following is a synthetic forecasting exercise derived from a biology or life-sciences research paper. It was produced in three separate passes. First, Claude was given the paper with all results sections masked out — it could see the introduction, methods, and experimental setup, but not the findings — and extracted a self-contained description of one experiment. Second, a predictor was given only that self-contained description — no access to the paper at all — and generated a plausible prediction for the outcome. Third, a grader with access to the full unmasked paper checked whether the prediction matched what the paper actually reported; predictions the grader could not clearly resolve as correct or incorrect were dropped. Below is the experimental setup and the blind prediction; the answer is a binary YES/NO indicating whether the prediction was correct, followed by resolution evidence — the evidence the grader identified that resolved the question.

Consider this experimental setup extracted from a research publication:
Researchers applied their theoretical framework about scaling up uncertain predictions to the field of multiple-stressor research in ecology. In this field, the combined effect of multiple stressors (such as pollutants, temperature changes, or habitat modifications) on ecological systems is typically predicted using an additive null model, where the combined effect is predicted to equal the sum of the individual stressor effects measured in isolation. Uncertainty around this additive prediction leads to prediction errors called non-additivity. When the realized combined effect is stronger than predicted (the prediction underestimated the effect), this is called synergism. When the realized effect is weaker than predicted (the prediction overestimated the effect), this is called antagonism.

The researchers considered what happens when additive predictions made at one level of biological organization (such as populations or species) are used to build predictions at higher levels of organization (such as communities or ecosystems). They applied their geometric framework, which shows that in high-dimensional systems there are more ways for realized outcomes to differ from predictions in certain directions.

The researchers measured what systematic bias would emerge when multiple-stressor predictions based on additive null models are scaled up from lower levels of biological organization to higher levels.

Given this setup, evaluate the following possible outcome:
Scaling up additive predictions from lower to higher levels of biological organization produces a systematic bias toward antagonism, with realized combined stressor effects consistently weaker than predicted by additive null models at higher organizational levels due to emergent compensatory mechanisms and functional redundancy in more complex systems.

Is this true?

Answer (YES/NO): NO